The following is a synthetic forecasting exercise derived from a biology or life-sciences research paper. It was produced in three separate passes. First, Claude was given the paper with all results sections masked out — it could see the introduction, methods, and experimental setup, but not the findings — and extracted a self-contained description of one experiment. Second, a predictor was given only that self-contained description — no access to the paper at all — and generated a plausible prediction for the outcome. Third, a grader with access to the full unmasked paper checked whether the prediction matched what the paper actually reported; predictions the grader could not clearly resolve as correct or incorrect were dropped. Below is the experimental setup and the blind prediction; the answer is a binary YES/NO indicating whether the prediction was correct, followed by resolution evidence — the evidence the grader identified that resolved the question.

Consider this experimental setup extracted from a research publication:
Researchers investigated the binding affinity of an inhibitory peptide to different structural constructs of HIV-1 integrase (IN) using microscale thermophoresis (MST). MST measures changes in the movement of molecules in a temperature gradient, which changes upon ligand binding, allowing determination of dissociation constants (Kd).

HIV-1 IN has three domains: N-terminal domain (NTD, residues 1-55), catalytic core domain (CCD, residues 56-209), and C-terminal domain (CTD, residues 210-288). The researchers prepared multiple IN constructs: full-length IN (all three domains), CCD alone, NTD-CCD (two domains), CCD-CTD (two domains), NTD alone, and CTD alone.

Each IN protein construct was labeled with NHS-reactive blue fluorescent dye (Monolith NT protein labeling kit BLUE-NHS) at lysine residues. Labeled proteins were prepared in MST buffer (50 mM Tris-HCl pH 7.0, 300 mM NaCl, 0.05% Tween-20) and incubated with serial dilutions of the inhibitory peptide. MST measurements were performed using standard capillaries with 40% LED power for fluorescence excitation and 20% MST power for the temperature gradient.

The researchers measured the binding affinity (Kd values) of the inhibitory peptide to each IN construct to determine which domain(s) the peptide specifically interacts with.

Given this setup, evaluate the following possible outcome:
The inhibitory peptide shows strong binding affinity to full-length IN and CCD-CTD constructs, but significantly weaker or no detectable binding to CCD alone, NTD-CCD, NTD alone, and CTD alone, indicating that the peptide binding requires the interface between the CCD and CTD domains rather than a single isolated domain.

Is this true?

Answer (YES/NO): NO